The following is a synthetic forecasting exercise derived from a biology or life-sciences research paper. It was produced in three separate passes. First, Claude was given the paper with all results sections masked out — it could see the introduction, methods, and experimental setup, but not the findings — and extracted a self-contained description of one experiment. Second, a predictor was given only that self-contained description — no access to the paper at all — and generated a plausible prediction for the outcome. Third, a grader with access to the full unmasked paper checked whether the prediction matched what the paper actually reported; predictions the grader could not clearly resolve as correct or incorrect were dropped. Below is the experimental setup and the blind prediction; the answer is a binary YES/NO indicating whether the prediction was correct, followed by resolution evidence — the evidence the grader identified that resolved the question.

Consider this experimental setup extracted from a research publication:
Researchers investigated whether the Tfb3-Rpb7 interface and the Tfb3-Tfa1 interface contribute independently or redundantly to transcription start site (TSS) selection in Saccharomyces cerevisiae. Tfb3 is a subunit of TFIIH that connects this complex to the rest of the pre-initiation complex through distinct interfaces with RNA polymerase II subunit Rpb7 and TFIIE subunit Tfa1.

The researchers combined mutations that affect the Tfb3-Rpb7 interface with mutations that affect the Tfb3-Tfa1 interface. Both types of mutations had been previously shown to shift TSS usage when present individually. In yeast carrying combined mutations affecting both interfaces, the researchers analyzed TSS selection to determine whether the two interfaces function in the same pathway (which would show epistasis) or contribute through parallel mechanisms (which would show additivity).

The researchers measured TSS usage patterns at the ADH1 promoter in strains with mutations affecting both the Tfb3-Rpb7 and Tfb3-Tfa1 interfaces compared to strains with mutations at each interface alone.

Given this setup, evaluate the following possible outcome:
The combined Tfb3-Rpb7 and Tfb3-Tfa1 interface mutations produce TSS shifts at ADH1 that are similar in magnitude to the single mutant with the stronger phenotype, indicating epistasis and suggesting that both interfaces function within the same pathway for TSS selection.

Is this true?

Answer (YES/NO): NO